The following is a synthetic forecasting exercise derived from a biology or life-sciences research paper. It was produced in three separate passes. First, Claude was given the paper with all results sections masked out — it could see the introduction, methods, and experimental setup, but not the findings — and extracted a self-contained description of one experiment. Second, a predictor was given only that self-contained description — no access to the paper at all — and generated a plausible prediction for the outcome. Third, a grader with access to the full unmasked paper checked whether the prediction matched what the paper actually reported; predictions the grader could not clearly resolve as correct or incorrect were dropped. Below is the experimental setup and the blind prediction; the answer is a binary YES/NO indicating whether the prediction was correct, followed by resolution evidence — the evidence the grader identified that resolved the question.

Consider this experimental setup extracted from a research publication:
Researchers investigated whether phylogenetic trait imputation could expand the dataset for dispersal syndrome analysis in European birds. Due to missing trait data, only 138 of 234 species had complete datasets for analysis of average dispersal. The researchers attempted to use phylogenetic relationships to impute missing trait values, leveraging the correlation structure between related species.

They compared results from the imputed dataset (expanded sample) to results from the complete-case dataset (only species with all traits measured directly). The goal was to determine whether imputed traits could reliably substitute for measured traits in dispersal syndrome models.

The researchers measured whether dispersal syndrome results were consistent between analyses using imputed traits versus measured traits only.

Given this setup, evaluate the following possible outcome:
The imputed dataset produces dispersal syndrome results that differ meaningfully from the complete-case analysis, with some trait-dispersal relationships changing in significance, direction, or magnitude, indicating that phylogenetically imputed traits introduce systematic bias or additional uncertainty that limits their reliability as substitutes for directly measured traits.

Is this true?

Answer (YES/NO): YES